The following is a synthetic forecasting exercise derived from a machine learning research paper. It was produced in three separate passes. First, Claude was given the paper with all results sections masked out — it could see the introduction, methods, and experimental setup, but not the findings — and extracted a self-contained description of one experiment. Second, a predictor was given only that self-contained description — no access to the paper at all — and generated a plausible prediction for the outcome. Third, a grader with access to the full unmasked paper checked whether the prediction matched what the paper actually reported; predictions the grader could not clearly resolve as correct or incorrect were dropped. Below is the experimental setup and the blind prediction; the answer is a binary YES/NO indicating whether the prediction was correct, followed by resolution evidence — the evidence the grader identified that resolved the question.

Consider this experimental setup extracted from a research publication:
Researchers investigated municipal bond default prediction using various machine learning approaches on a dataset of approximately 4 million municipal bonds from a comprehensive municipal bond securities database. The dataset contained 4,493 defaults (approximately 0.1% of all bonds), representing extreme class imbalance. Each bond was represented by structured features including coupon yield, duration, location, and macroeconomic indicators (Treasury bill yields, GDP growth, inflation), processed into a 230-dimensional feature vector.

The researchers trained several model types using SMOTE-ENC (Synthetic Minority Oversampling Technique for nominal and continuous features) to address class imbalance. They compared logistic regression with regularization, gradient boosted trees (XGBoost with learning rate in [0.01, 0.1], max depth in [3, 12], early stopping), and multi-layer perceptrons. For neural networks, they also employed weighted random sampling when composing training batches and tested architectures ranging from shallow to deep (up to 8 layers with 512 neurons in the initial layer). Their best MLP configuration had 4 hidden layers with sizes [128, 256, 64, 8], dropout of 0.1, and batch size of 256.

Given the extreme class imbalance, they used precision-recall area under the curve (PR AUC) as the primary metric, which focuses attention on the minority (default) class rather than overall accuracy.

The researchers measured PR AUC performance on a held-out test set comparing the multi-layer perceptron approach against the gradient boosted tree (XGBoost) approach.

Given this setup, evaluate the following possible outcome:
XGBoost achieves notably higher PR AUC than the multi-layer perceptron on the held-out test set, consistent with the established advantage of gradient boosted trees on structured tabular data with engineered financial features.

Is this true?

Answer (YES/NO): NO